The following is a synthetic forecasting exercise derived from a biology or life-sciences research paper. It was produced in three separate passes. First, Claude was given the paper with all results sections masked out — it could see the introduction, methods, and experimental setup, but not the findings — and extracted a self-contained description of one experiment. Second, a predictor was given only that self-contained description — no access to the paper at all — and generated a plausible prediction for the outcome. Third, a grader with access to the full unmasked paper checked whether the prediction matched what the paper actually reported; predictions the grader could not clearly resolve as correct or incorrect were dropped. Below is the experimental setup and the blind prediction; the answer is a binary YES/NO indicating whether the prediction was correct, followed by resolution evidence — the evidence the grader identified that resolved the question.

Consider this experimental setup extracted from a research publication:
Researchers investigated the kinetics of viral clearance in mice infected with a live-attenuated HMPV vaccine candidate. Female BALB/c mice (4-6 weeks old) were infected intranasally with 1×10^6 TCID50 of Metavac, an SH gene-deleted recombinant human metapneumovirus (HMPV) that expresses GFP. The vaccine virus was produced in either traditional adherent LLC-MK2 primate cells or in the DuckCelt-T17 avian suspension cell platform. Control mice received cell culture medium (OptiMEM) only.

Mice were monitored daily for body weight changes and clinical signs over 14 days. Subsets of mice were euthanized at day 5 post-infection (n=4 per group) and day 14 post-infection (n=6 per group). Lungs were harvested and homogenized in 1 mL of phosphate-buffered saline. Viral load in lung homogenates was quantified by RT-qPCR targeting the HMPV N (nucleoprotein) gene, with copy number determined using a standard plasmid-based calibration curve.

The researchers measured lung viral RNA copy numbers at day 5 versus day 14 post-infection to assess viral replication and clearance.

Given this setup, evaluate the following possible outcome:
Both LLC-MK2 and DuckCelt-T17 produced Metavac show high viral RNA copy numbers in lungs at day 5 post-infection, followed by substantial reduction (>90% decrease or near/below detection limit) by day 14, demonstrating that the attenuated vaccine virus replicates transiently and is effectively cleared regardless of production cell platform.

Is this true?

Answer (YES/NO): YES